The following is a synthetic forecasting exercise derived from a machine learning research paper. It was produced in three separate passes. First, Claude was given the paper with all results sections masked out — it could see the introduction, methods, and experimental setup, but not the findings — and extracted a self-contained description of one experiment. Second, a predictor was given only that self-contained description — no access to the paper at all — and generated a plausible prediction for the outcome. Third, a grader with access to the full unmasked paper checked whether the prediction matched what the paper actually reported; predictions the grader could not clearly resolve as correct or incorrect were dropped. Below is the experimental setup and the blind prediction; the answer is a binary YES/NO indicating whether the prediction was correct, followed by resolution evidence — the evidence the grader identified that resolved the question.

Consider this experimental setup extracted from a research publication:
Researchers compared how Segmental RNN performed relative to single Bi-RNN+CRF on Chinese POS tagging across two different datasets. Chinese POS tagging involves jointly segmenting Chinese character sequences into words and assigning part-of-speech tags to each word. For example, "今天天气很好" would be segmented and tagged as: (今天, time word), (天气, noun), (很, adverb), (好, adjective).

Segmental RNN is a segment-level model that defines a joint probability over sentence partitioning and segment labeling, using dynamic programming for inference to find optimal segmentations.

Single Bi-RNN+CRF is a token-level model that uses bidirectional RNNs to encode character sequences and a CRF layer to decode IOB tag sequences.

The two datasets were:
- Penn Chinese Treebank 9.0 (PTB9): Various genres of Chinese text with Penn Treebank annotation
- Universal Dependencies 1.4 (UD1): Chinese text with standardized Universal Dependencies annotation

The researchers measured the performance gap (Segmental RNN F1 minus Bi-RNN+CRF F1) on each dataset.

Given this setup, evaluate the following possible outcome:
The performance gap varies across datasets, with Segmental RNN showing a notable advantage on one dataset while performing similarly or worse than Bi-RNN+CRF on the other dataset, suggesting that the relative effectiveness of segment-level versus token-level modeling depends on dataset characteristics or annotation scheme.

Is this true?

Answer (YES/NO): NO